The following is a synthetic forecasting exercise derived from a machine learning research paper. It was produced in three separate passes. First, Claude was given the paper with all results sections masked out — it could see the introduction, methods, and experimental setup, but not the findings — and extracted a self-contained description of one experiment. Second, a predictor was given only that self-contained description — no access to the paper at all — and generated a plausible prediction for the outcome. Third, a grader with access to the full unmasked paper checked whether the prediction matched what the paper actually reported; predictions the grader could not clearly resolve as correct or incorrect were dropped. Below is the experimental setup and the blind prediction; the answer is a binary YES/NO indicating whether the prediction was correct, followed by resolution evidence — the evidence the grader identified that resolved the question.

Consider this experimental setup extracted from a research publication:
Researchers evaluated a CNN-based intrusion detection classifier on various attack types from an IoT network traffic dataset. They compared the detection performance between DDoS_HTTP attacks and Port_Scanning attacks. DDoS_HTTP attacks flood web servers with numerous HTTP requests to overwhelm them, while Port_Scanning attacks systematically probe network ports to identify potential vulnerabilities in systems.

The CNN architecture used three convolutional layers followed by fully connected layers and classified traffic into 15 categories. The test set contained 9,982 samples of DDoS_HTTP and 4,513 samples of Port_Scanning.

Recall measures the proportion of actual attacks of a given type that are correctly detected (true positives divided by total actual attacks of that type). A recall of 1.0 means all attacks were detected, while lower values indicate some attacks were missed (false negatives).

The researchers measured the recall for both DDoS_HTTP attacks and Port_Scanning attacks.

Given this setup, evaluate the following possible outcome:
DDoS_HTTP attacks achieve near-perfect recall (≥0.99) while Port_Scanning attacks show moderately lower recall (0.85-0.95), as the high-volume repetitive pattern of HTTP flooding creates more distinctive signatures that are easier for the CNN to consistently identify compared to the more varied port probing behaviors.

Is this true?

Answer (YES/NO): NO